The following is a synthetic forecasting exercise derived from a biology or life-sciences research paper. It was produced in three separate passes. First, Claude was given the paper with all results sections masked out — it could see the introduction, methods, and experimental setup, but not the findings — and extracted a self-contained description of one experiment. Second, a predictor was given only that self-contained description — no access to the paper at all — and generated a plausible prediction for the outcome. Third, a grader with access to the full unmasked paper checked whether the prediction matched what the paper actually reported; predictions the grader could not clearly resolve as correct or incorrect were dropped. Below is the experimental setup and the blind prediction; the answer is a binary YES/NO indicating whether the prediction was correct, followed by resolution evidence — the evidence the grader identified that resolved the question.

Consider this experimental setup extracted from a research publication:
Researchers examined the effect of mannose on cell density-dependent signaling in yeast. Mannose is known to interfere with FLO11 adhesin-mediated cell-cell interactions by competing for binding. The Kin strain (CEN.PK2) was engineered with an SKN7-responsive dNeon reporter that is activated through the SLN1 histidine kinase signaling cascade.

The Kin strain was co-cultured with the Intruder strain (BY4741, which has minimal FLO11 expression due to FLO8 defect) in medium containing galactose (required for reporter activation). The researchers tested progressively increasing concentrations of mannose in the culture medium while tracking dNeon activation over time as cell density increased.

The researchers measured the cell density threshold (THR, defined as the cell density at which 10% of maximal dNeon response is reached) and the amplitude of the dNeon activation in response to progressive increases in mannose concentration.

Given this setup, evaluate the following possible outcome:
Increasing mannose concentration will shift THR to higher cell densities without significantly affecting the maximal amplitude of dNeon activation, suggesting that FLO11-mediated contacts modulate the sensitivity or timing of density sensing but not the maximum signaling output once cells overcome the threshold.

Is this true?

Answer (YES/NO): NO